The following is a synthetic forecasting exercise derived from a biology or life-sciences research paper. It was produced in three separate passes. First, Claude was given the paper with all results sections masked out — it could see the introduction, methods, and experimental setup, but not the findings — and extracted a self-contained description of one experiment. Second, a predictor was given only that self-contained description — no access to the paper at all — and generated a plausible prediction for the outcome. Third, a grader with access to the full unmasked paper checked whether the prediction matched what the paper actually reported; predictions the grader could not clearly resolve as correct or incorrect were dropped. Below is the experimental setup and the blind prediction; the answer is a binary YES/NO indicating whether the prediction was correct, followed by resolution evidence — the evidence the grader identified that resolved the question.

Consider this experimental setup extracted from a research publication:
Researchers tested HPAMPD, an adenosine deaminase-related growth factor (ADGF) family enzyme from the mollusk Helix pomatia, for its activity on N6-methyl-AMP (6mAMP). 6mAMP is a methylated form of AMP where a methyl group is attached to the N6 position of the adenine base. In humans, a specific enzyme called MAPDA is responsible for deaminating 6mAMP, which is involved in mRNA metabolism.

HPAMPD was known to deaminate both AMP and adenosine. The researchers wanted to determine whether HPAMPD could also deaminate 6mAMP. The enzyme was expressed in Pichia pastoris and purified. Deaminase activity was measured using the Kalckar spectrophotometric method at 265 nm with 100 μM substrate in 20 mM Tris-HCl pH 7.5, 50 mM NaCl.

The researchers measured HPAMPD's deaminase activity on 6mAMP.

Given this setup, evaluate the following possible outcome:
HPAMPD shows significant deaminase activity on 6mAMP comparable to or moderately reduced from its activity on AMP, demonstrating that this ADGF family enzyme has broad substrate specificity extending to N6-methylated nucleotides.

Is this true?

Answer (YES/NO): NO